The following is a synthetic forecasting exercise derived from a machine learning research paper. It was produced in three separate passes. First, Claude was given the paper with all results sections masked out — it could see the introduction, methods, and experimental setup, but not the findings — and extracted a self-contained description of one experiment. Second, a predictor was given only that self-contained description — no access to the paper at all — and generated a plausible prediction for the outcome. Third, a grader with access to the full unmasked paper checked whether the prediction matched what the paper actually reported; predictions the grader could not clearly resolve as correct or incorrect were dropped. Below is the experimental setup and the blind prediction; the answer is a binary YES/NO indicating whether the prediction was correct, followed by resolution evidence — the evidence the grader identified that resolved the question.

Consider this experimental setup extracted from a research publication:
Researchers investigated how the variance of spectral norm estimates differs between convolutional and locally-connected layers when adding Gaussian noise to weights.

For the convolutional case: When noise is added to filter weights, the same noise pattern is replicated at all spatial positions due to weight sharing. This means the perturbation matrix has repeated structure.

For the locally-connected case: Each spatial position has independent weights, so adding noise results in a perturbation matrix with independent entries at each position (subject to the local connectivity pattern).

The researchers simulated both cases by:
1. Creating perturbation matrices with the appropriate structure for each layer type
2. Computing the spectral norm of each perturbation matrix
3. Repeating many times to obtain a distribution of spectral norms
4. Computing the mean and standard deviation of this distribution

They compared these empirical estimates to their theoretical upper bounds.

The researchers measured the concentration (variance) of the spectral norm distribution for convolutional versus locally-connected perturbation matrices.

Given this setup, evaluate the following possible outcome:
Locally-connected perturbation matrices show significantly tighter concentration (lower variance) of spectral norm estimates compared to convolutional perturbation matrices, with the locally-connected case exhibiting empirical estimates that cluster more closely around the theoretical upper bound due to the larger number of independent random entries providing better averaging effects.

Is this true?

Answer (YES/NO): YES